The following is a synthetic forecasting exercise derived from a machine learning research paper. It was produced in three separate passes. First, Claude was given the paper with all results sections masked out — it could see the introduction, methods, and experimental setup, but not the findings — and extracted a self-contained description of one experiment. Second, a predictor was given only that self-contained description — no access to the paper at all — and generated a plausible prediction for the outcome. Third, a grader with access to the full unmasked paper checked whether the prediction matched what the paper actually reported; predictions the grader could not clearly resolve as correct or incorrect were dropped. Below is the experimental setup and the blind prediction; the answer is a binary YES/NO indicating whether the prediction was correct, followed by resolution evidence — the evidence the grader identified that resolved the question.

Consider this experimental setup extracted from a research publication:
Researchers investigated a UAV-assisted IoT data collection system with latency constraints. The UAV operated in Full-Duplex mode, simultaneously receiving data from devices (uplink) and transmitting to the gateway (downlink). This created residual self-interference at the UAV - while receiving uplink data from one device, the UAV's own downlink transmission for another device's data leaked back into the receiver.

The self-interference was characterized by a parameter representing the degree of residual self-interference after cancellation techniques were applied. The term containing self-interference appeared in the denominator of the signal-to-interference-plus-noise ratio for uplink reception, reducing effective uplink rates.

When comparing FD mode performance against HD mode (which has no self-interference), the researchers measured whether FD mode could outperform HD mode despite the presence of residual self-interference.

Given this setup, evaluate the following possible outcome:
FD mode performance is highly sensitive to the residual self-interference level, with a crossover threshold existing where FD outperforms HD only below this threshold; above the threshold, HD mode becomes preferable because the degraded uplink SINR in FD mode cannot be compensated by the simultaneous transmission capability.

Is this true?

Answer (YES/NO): YES